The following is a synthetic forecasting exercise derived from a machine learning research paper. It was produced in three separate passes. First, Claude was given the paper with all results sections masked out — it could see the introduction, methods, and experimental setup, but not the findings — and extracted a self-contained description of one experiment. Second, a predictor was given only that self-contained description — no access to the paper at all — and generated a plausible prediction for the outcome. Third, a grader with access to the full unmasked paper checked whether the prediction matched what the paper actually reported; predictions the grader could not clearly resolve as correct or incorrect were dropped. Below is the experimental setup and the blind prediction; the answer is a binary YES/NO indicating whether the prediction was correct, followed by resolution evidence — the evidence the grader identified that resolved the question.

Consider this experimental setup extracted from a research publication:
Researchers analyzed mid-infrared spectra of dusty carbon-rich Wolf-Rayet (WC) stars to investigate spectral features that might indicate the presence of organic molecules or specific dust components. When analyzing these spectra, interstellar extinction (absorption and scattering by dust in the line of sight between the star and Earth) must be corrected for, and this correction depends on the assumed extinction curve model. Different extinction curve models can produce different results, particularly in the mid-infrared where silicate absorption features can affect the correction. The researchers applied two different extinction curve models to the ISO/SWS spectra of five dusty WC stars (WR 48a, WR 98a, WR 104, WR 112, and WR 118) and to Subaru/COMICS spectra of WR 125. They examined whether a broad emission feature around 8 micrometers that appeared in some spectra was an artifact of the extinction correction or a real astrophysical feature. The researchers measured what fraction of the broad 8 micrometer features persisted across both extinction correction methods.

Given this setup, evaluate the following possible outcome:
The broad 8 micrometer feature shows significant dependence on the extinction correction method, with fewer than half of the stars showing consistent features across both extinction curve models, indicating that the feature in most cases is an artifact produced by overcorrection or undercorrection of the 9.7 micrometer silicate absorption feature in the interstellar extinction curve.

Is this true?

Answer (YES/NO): NO